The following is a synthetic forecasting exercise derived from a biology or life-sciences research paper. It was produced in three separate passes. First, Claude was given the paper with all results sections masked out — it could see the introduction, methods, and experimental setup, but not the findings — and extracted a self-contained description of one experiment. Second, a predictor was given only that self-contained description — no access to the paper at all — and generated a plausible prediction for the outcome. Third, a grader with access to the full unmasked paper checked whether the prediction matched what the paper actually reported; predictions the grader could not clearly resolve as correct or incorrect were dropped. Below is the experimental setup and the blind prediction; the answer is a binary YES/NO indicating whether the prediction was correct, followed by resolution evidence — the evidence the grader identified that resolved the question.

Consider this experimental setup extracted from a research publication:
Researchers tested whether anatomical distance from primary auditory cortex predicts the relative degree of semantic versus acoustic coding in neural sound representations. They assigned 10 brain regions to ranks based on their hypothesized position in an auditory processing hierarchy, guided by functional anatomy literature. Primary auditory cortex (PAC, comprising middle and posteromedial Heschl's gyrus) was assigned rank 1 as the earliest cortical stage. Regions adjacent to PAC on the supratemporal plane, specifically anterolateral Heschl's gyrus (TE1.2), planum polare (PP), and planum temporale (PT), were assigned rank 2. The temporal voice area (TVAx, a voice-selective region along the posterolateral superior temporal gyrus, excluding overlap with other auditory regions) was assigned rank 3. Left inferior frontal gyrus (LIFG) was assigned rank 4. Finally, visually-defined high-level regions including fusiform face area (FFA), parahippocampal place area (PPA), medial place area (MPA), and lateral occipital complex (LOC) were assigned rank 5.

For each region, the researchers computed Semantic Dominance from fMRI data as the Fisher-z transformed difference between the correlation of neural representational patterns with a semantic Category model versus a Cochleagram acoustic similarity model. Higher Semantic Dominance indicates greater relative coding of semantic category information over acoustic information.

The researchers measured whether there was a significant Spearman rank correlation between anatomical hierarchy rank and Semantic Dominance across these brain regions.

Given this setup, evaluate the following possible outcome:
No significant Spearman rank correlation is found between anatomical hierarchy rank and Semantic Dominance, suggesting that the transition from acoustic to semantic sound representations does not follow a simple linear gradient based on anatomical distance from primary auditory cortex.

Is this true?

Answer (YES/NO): NO